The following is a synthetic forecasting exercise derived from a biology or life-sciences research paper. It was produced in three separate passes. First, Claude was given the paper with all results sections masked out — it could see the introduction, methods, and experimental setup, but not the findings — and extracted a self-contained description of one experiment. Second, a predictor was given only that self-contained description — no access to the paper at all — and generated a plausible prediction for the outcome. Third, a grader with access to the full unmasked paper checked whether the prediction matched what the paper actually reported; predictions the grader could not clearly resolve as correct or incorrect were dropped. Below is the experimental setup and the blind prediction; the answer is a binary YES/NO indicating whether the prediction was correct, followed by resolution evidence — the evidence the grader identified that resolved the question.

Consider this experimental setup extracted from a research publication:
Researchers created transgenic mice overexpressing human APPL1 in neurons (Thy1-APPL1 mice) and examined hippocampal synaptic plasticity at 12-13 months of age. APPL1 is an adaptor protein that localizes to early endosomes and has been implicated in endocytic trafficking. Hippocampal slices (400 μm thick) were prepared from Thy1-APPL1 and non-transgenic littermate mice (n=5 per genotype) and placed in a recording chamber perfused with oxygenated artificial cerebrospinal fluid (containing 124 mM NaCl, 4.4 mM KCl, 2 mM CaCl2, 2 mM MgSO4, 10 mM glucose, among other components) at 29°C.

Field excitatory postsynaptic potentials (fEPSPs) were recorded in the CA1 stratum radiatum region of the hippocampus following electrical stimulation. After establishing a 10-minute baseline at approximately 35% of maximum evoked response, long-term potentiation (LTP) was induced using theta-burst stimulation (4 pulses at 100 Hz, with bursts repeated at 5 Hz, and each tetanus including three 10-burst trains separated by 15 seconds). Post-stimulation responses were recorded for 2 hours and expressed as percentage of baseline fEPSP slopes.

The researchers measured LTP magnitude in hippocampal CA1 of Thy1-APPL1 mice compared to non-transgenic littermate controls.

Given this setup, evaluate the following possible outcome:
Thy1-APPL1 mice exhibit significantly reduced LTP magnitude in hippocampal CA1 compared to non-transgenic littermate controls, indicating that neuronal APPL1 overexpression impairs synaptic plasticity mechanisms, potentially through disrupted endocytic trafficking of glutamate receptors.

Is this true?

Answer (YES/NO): YES